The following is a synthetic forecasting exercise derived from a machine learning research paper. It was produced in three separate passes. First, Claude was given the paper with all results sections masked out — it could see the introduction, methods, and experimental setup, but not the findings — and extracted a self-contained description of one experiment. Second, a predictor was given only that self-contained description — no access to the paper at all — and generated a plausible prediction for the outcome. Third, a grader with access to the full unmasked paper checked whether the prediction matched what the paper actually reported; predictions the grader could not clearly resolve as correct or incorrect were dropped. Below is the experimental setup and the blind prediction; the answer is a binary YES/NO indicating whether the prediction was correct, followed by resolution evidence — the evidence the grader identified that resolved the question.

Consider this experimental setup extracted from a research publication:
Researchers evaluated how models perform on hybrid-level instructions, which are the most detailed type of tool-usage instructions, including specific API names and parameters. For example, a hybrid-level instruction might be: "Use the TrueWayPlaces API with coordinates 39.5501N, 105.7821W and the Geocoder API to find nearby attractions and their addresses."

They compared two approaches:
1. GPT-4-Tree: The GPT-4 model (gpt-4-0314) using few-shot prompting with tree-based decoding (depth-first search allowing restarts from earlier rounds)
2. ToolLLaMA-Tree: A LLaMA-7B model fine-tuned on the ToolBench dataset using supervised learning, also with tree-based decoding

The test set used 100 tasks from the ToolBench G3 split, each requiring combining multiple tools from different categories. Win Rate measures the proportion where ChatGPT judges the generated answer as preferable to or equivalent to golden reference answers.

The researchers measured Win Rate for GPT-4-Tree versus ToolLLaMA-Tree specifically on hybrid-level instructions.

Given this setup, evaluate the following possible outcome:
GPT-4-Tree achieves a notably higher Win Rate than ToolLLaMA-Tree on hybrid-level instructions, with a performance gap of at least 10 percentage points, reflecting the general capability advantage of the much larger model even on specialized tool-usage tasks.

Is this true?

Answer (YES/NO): NO